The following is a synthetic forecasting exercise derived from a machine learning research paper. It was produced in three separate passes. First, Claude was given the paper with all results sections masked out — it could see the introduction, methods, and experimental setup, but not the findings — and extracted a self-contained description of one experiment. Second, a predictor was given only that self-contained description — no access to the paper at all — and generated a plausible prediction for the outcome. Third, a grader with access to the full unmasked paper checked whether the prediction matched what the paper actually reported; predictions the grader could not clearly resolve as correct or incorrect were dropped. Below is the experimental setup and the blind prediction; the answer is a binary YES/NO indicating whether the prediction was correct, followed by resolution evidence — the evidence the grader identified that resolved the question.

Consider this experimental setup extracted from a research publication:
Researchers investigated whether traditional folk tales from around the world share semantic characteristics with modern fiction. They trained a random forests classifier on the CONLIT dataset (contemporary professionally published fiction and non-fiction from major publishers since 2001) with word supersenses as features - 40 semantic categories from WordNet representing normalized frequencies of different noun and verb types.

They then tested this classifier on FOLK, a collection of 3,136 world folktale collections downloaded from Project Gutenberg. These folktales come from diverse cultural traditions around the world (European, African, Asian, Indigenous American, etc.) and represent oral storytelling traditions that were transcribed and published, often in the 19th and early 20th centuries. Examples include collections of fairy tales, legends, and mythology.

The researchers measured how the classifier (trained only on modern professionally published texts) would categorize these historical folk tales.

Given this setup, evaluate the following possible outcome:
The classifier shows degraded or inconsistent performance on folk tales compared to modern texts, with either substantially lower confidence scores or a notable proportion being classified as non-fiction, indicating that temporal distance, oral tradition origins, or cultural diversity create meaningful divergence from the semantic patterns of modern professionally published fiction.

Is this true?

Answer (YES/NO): NO